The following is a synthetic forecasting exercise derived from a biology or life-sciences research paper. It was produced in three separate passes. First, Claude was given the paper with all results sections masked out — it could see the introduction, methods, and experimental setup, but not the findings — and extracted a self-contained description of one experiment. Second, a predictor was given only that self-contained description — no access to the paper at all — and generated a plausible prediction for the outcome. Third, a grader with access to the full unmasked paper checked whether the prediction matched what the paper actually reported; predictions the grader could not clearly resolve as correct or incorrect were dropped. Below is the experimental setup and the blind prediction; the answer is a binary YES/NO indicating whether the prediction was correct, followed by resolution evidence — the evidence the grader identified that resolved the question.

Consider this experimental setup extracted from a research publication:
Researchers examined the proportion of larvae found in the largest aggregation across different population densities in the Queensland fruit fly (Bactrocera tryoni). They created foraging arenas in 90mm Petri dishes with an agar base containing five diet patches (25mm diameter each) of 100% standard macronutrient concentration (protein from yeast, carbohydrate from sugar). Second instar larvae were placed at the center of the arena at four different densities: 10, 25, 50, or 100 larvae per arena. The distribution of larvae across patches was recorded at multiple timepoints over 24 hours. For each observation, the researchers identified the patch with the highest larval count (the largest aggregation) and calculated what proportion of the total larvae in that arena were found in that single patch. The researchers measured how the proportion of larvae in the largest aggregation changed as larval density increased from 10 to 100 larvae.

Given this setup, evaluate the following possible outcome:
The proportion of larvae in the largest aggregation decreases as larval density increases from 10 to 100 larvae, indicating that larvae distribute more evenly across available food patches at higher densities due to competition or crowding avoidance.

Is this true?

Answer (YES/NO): YES